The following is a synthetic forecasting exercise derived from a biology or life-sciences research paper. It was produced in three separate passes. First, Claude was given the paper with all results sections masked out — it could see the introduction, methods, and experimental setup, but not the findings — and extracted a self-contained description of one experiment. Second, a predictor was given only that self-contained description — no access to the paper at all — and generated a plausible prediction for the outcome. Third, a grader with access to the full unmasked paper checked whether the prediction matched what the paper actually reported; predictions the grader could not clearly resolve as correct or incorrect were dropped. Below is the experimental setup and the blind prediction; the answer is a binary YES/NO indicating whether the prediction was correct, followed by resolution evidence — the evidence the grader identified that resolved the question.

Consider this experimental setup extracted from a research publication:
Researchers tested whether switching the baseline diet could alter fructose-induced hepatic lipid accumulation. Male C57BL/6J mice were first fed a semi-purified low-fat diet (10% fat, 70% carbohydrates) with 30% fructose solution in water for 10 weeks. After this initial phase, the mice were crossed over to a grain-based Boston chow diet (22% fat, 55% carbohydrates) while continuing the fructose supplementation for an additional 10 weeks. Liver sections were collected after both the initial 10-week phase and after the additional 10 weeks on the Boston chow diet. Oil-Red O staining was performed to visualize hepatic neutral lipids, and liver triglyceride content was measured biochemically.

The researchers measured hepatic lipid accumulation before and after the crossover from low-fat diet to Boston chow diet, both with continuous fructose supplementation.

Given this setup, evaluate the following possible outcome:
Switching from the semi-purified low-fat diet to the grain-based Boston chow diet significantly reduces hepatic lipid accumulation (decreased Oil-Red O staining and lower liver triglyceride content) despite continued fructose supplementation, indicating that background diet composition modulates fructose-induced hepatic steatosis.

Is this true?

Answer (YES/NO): NO